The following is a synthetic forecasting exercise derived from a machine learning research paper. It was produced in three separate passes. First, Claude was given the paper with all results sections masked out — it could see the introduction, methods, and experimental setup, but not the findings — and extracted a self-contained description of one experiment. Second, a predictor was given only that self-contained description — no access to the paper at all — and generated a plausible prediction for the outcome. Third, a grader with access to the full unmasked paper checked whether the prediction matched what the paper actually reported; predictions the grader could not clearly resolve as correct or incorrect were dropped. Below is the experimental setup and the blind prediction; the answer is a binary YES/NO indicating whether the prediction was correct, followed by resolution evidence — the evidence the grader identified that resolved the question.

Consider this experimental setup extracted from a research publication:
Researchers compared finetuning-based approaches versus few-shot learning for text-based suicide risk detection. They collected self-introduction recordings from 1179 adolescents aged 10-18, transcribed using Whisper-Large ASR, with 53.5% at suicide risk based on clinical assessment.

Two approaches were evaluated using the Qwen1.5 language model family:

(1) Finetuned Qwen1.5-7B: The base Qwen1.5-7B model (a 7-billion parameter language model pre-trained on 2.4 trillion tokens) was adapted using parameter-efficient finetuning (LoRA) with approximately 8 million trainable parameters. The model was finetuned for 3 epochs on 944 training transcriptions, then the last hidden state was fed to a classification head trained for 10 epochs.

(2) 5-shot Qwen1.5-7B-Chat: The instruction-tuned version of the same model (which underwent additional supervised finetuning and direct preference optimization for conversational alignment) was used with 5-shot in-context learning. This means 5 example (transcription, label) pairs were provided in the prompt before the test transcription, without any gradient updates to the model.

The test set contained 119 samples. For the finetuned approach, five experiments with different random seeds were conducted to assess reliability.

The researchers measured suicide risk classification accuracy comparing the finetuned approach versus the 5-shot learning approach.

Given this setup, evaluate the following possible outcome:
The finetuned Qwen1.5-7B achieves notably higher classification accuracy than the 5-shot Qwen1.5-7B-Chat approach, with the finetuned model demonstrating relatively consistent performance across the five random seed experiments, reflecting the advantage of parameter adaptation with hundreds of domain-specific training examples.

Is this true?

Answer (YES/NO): YES